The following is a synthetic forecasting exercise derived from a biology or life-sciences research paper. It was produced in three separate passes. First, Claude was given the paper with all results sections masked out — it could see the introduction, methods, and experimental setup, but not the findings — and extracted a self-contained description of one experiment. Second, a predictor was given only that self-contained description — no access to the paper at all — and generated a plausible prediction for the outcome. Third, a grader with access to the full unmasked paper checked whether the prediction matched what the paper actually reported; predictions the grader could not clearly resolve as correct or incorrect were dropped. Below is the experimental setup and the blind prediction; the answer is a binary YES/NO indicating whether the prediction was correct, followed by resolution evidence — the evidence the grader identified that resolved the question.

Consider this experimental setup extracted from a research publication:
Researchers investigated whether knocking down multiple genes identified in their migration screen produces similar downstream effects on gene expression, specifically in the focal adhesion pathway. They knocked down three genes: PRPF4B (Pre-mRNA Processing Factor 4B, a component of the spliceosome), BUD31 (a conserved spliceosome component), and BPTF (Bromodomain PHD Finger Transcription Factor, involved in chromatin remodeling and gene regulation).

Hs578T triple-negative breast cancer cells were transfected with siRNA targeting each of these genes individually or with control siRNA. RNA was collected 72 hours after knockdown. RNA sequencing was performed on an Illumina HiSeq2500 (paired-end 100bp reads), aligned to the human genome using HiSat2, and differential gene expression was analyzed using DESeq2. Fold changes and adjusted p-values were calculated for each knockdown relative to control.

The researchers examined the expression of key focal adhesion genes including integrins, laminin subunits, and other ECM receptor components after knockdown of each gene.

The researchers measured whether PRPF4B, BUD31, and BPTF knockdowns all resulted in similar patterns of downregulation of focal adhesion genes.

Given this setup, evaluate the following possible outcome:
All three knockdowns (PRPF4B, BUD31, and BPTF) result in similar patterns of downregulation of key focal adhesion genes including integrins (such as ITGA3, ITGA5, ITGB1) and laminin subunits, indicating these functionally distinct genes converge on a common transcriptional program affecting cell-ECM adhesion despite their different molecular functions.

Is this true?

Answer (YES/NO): NO